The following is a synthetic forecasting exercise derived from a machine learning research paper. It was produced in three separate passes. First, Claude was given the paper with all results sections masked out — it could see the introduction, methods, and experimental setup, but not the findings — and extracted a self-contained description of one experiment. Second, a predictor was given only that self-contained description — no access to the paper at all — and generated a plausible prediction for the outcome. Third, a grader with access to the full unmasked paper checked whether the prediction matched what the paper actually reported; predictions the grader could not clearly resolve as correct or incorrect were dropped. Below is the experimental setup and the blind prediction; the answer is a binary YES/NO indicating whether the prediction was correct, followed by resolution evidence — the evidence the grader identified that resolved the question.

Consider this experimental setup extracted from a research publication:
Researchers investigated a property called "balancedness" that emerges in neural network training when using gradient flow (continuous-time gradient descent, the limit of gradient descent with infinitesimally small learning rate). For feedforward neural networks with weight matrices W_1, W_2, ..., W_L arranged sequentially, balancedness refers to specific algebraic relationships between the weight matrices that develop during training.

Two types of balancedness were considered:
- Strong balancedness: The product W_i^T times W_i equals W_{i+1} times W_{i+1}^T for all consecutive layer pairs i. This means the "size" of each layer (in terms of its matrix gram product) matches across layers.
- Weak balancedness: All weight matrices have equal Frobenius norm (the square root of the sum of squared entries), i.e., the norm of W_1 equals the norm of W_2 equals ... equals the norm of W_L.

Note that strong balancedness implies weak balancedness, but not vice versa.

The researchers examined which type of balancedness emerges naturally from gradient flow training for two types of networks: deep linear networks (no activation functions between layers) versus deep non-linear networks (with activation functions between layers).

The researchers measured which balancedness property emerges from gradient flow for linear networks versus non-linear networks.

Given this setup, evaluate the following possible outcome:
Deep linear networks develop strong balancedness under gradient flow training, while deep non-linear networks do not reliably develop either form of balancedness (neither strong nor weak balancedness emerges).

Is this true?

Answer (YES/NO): NO